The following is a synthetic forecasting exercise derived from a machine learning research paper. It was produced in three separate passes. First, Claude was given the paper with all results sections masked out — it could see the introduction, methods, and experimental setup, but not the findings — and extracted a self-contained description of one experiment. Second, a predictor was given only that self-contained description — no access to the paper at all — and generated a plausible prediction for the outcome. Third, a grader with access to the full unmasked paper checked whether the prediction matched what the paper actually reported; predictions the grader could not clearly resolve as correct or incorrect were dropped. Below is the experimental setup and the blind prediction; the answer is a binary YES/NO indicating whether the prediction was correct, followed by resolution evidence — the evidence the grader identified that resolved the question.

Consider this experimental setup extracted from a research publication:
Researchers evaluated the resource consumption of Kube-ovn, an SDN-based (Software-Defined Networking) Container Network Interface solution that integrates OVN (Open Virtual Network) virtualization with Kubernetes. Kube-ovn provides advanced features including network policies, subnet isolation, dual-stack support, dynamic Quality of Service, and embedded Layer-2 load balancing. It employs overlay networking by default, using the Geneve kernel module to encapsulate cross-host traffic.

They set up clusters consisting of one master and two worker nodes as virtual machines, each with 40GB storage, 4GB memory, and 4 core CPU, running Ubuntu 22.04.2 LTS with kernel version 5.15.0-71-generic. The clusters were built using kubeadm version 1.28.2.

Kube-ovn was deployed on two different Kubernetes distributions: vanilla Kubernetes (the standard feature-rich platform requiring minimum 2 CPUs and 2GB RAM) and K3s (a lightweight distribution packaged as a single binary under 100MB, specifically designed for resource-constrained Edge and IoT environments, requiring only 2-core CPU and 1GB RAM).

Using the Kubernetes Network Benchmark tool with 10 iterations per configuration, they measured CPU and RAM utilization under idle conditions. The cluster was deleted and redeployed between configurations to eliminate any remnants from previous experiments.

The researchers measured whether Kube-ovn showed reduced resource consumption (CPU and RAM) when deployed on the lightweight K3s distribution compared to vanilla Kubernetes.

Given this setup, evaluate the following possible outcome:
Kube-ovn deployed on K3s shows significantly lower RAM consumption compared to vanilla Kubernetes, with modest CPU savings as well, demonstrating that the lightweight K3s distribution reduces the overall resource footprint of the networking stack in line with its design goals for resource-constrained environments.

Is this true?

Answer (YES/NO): NO